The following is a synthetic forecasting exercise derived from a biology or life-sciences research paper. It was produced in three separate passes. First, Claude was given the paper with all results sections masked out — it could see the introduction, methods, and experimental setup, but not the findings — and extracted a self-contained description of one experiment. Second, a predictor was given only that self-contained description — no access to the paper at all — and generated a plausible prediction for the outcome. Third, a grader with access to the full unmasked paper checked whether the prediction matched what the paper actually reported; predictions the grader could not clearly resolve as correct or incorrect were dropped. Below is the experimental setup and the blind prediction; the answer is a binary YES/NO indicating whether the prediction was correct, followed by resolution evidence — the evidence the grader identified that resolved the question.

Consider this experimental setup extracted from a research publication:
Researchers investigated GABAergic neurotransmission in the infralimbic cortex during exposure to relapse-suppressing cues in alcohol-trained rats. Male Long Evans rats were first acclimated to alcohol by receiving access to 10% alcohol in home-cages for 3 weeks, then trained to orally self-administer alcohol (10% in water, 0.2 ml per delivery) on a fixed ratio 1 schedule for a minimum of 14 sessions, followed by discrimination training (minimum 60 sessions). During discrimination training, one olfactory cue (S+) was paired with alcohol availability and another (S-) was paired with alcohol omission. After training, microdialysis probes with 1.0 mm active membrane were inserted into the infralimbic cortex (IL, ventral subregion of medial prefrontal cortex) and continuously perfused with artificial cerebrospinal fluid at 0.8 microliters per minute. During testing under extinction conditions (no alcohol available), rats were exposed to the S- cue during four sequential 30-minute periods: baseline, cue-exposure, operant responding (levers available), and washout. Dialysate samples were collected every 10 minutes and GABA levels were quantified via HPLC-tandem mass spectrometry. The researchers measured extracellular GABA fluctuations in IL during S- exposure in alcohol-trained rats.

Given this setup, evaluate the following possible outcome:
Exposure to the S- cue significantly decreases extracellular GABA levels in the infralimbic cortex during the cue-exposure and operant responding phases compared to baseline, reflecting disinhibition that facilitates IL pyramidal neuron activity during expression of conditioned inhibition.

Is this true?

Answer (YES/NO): NO